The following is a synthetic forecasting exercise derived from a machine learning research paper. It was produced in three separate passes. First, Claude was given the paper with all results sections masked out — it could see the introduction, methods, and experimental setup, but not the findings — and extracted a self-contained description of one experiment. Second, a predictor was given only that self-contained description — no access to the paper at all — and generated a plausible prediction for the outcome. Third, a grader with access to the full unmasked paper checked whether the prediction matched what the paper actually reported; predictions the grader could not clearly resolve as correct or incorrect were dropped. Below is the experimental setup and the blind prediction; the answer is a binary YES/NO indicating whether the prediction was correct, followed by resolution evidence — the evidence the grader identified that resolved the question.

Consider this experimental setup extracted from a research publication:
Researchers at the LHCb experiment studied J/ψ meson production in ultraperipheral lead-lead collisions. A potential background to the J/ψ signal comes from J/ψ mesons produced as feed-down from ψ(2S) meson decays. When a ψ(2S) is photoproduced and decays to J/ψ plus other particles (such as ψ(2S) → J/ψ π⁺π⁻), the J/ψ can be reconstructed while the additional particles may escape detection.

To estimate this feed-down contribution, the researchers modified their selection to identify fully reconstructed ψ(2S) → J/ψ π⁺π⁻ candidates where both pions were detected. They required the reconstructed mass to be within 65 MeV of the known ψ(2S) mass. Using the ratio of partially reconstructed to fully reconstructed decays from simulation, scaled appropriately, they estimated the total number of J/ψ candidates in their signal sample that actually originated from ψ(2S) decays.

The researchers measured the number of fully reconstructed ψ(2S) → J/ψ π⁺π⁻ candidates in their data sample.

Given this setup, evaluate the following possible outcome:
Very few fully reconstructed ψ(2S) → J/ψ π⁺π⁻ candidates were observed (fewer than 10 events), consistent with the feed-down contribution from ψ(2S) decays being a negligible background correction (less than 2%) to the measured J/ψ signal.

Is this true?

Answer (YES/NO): NO